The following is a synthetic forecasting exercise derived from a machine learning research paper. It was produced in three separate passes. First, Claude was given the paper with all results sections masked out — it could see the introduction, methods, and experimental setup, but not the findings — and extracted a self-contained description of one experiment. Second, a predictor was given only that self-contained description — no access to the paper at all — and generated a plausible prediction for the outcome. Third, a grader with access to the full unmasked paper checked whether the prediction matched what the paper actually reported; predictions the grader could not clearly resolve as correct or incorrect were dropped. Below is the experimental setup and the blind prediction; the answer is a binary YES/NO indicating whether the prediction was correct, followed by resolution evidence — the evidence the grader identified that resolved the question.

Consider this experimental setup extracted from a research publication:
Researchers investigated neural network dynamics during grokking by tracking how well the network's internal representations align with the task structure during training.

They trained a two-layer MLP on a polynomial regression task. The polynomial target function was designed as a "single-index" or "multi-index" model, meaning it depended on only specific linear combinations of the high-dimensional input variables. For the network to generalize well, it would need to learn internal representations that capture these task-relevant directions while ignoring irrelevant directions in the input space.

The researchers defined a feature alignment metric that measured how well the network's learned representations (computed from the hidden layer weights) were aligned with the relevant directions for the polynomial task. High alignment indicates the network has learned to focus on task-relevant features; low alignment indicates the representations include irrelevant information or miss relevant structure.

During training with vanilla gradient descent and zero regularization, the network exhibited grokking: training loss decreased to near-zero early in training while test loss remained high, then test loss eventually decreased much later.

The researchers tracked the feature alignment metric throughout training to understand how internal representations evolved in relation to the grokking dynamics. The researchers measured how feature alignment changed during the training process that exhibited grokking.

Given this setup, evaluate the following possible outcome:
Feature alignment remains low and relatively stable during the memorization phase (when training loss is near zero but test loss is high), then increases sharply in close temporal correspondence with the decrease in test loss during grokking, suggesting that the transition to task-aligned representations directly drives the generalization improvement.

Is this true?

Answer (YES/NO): YES